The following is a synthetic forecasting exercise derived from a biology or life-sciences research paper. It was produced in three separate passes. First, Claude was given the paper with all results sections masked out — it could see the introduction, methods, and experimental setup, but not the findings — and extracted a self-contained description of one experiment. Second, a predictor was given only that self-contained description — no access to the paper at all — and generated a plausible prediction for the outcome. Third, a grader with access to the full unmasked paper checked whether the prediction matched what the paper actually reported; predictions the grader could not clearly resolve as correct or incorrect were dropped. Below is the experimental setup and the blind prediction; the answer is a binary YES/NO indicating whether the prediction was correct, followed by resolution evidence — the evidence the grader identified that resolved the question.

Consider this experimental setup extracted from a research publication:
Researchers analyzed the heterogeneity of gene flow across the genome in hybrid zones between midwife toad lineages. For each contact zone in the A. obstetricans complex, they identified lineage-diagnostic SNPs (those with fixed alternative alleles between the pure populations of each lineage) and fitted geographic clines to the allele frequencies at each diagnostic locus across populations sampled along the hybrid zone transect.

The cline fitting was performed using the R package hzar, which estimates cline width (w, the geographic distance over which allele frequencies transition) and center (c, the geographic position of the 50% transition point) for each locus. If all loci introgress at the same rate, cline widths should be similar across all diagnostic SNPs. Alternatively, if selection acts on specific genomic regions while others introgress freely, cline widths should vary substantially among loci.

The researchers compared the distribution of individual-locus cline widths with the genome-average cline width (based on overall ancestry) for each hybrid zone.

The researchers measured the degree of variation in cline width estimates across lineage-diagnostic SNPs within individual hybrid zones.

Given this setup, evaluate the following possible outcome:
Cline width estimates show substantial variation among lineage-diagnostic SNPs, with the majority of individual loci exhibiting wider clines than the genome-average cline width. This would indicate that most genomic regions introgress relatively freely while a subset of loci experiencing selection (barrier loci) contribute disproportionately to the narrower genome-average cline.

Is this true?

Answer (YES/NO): NO